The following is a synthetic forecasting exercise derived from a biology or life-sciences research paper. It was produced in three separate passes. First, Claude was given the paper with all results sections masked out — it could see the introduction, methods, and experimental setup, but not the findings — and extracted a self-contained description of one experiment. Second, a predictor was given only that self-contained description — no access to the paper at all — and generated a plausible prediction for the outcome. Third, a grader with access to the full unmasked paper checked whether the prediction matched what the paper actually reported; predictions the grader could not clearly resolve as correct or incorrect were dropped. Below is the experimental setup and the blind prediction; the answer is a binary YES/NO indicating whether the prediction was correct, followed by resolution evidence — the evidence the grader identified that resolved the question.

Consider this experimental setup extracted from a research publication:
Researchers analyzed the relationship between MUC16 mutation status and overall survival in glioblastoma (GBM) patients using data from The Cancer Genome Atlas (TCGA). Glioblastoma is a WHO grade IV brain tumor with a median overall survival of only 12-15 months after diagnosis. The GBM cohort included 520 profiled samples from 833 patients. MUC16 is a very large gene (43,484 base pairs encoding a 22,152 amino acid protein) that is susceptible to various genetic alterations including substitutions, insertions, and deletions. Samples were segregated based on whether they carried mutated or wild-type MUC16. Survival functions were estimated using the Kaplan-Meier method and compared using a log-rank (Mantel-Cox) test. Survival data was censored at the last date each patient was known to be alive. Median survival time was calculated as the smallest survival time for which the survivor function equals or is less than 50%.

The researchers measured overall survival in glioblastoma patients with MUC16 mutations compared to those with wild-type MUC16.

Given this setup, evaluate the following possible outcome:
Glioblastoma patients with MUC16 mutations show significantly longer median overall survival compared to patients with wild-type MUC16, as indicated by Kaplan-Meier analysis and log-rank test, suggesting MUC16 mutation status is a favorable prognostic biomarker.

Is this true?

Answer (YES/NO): NO